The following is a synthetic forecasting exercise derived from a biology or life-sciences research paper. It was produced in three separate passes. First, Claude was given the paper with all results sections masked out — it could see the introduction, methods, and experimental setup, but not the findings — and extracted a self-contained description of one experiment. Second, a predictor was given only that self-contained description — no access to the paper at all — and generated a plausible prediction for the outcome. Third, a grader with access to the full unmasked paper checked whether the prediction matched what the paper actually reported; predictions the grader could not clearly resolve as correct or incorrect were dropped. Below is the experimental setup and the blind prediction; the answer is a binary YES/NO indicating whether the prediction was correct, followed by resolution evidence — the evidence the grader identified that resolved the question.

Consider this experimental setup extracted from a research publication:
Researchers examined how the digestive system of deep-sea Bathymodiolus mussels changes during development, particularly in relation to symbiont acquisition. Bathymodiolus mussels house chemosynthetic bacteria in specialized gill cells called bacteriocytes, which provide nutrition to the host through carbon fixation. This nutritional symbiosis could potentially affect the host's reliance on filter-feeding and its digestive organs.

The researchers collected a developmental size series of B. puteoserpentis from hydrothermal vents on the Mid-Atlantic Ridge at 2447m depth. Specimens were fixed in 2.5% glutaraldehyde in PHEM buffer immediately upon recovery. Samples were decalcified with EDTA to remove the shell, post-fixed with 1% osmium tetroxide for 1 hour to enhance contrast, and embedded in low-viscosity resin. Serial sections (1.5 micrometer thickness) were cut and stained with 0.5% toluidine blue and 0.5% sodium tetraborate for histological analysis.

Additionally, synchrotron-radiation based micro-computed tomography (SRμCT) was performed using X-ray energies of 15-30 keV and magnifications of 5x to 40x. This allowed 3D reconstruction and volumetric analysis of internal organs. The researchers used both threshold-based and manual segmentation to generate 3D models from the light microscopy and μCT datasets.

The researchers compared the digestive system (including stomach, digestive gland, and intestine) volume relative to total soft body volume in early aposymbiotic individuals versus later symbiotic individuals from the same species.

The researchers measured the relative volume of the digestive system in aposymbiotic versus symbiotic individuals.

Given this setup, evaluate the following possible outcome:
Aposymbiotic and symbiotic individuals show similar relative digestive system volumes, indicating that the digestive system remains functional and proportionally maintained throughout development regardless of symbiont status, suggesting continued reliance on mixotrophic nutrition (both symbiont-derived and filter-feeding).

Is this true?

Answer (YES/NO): NO